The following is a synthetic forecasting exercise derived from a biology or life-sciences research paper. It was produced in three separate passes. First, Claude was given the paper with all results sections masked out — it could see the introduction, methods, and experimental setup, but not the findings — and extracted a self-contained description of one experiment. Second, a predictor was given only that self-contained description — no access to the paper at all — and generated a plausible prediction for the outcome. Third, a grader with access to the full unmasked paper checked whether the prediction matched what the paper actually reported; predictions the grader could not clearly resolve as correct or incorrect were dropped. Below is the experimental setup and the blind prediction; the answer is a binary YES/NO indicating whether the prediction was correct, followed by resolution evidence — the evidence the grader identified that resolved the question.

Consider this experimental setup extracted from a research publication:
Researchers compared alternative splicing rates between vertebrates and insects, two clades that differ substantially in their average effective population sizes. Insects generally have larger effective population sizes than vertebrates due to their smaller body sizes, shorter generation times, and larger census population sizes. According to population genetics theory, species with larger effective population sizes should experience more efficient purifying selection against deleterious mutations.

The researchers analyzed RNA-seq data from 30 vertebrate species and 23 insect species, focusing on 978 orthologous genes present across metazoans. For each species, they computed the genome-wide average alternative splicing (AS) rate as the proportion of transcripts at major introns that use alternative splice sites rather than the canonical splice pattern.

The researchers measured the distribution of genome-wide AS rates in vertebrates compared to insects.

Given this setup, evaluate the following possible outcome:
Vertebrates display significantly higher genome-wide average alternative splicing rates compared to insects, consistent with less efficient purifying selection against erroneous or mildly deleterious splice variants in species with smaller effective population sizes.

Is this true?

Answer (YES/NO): YES